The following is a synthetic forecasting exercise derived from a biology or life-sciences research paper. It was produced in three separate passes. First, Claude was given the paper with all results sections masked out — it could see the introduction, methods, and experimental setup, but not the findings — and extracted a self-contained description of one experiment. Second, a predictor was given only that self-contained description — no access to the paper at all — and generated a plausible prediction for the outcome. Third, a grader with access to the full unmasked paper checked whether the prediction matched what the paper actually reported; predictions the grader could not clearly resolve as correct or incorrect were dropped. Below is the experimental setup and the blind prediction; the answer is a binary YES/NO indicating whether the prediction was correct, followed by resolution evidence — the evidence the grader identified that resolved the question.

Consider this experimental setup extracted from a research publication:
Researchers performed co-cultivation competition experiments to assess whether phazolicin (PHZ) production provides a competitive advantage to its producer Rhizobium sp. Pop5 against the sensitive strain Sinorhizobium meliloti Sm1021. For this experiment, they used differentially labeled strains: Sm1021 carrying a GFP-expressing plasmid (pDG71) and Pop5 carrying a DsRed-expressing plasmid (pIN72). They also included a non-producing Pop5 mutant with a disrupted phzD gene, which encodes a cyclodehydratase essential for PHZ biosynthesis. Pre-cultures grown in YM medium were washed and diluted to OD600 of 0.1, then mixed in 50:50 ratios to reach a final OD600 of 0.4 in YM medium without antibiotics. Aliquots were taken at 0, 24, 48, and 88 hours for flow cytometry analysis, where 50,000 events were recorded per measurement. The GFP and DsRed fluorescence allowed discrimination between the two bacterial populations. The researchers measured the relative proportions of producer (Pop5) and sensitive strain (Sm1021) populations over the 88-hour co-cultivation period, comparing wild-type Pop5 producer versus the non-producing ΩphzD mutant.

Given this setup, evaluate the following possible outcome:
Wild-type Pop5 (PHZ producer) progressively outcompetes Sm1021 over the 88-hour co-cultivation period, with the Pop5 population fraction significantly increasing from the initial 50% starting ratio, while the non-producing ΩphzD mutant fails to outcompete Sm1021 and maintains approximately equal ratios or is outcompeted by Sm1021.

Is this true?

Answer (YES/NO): YES